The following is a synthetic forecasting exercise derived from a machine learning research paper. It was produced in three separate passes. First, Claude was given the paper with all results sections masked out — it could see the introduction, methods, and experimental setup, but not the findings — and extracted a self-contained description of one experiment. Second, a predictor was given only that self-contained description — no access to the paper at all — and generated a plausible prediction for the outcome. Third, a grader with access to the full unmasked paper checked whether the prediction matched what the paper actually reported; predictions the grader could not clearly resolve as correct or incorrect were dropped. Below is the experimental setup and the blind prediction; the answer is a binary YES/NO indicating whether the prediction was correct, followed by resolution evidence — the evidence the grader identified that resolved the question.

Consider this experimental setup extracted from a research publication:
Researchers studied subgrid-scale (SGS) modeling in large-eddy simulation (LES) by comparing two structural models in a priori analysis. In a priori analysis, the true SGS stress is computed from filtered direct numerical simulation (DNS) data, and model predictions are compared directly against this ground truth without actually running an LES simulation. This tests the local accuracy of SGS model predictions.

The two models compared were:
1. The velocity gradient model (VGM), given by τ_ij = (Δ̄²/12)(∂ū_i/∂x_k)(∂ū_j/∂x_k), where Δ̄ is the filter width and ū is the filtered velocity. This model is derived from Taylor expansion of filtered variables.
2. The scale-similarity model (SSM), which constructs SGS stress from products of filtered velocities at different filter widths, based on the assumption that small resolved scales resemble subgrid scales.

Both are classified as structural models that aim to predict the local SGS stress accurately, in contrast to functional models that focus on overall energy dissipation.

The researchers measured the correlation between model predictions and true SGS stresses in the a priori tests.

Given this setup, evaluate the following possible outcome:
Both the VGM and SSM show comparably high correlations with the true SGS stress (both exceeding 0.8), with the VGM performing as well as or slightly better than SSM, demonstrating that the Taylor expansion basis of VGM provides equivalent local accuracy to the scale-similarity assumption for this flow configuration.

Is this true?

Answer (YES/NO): NO